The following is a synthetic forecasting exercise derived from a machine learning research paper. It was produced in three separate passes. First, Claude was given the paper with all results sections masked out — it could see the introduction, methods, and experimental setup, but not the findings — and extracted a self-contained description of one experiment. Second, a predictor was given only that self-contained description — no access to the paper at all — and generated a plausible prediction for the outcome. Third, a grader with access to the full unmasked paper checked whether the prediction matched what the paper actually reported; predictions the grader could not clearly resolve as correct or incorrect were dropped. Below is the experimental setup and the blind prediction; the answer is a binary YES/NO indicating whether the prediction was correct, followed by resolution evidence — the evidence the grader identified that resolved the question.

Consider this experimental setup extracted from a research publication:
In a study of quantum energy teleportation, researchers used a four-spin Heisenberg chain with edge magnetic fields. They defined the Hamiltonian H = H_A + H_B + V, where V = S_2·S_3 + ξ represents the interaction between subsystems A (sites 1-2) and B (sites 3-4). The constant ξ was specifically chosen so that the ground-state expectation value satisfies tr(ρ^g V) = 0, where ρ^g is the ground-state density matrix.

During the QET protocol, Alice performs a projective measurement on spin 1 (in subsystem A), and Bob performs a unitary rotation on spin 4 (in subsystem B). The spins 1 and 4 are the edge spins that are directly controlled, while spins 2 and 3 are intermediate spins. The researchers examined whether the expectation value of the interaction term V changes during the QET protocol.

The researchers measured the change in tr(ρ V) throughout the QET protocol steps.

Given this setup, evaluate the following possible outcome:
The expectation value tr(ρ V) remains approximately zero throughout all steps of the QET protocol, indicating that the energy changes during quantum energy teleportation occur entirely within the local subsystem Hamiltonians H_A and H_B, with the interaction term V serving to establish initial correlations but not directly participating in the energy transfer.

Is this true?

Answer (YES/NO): YES